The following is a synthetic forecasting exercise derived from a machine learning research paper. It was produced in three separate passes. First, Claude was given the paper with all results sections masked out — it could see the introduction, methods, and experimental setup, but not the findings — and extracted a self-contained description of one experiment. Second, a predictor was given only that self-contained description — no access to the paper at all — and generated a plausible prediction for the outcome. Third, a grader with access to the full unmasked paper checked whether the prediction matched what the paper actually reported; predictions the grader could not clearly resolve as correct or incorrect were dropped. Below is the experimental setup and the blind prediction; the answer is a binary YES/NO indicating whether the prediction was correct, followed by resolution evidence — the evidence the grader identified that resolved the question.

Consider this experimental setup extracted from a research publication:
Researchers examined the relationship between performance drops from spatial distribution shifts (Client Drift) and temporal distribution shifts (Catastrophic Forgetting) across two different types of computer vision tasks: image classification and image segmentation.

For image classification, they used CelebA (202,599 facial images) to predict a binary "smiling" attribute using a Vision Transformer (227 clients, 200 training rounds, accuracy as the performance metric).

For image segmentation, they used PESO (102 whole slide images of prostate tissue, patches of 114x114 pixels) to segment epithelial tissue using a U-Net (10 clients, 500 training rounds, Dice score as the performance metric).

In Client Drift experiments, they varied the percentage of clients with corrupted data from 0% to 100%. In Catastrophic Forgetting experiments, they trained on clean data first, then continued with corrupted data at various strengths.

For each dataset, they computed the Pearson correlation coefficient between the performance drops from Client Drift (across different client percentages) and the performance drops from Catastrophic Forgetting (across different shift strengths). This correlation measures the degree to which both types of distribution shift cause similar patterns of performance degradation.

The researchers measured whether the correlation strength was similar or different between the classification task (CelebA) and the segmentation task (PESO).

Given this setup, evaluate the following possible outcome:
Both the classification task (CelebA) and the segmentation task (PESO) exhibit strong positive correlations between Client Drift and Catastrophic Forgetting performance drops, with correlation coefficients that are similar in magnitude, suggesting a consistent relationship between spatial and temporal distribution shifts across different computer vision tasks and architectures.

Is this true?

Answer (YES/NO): YES